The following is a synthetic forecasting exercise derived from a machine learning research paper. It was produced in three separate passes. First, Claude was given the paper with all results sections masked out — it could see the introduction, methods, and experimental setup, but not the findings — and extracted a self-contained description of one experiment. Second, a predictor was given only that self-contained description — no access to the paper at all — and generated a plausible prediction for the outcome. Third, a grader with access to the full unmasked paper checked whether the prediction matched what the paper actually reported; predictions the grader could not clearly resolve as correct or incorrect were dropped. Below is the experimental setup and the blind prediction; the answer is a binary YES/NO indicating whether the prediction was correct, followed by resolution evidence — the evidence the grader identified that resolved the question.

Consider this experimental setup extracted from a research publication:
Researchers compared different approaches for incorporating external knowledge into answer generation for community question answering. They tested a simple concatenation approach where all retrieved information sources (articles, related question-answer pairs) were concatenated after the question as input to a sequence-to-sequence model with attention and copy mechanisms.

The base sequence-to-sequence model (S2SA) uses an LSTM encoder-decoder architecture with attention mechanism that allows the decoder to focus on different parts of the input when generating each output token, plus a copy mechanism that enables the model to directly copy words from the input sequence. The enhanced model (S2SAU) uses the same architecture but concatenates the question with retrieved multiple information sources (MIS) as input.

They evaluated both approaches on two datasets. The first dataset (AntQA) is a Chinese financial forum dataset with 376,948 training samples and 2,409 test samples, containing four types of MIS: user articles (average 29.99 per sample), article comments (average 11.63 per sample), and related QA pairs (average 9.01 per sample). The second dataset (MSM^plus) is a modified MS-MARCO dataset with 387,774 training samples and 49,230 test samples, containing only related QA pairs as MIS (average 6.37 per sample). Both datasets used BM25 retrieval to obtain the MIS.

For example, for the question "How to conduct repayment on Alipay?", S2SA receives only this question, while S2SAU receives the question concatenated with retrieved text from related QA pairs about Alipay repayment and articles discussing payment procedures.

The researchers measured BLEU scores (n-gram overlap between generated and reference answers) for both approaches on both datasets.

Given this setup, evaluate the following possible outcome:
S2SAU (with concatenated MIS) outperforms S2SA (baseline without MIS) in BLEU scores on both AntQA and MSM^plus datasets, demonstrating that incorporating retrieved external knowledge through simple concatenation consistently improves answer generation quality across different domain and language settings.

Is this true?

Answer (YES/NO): YES